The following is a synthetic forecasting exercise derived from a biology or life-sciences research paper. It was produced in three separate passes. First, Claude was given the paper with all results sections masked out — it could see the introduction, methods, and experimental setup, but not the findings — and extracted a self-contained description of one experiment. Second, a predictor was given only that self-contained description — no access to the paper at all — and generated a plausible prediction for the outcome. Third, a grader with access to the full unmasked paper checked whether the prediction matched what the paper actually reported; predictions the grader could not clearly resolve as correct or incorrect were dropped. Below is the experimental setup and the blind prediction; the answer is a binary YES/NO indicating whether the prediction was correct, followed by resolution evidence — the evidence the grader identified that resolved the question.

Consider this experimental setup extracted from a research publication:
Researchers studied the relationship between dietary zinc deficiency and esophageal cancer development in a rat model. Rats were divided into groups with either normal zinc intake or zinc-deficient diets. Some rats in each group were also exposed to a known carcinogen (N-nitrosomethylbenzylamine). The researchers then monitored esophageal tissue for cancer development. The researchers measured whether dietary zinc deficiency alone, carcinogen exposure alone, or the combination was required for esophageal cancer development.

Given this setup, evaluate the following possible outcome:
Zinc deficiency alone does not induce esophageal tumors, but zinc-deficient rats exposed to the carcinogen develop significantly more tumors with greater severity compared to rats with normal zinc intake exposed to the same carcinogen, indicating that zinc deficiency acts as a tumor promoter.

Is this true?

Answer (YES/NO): NO